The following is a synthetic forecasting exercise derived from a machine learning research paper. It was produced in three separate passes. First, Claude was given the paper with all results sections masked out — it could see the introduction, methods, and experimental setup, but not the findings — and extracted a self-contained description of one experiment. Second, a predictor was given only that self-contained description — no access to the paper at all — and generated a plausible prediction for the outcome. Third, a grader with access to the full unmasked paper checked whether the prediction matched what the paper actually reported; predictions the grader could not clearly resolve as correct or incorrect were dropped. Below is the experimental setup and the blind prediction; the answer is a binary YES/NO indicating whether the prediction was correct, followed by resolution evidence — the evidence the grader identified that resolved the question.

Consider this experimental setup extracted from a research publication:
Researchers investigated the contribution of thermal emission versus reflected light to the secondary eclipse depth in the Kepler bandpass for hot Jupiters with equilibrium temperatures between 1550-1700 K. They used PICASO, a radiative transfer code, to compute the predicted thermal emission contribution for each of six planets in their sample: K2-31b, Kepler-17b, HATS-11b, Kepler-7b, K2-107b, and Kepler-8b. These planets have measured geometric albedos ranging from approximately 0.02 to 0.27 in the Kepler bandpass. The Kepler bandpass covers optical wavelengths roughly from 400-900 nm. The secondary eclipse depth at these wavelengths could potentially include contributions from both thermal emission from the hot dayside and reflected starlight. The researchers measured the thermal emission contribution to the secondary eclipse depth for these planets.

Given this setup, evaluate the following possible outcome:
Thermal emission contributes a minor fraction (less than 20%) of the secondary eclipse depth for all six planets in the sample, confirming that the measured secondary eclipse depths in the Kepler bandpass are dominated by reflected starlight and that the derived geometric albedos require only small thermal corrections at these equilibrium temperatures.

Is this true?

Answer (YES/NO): YES